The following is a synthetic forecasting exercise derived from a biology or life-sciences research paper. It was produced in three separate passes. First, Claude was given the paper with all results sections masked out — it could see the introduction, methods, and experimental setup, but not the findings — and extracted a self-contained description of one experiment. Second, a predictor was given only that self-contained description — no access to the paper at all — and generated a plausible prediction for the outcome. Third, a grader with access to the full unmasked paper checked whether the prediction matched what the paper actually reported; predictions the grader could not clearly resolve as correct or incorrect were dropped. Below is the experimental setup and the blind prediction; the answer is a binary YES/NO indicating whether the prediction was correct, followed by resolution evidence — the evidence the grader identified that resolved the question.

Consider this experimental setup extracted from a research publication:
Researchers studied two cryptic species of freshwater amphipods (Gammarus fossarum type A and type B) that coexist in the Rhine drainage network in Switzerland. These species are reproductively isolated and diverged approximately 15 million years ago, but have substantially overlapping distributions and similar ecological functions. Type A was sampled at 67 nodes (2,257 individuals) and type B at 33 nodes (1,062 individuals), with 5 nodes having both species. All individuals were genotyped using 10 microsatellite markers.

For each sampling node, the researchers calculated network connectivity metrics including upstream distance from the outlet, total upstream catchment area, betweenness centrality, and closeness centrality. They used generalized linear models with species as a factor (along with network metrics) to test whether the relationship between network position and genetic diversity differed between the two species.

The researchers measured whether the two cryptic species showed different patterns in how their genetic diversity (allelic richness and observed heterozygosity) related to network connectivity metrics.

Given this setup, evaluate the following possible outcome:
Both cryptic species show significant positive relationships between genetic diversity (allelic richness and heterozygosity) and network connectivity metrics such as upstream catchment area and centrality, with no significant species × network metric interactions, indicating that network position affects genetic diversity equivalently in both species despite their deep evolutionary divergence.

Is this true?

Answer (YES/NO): NO